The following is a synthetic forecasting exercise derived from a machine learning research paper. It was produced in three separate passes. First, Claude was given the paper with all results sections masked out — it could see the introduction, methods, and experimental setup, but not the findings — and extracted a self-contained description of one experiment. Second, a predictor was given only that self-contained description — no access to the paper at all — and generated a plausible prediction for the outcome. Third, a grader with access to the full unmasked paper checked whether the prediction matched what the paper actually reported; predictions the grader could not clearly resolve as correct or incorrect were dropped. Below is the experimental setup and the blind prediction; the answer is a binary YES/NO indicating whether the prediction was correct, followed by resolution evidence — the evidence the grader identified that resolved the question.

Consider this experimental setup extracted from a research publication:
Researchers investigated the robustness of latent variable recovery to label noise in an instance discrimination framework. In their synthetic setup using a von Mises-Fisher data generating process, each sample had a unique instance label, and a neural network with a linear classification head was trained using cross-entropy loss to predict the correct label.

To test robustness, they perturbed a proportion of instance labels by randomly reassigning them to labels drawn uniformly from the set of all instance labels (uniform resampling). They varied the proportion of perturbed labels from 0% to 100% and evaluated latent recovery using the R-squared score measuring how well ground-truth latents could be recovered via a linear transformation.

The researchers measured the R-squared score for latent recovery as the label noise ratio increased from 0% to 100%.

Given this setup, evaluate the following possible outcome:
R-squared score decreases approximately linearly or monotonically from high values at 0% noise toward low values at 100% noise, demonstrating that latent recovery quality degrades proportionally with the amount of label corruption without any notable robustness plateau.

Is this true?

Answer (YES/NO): NO